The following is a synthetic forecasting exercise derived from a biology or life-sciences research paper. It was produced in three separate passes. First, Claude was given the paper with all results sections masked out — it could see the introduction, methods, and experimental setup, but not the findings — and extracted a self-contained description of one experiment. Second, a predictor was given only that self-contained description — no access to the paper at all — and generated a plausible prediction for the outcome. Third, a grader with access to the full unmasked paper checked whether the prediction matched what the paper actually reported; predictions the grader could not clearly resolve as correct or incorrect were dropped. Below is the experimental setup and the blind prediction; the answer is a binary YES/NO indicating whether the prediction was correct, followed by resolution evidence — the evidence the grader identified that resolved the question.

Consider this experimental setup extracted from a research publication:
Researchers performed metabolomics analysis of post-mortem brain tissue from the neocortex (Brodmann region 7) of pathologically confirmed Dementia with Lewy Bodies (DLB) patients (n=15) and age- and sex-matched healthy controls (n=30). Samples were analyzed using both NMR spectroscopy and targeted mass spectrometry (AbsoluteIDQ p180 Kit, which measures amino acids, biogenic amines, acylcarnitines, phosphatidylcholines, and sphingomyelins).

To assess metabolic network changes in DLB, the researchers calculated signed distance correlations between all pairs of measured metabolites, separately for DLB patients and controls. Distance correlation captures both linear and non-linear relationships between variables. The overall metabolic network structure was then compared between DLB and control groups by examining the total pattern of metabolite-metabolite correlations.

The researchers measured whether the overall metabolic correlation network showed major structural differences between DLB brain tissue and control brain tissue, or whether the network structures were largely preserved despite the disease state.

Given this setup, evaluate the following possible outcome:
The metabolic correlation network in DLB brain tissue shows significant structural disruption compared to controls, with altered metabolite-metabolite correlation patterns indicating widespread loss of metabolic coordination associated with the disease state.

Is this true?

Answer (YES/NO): NO